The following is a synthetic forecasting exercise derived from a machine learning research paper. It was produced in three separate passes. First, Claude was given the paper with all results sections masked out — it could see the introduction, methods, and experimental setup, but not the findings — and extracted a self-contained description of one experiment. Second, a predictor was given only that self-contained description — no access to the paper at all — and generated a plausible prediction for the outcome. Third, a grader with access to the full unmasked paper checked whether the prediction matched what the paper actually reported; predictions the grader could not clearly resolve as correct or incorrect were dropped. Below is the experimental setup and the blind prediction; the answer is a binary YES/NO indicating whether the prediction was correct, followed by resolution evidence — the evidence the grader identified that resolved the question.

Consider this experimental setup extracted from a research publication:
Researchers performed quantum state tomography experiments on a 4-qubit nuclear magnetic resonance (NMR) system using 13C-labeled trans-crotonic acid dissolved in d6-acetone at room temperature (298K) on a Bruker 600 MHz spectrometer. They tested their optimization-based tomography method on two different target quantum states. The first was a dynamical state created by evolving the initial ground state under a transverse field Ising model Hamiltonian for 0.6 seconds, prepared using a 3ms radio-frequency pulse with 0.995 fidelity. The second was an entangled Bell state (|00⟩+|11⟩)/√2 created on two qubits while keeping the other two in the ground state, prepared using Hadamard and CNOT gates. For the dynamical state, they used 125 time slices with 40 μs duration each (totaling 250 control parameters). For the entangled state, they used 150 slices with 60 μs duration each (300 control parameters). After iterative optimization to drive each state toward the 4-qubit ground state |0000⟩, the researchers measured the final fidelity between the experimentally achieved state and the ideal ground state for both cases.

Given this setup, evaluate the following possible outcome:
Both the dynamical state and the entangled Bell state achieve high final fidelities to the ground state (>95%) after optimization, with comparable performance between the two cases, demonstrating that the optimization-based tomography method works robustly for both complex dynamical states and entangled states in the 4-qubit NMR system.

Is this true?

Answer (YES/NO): NO